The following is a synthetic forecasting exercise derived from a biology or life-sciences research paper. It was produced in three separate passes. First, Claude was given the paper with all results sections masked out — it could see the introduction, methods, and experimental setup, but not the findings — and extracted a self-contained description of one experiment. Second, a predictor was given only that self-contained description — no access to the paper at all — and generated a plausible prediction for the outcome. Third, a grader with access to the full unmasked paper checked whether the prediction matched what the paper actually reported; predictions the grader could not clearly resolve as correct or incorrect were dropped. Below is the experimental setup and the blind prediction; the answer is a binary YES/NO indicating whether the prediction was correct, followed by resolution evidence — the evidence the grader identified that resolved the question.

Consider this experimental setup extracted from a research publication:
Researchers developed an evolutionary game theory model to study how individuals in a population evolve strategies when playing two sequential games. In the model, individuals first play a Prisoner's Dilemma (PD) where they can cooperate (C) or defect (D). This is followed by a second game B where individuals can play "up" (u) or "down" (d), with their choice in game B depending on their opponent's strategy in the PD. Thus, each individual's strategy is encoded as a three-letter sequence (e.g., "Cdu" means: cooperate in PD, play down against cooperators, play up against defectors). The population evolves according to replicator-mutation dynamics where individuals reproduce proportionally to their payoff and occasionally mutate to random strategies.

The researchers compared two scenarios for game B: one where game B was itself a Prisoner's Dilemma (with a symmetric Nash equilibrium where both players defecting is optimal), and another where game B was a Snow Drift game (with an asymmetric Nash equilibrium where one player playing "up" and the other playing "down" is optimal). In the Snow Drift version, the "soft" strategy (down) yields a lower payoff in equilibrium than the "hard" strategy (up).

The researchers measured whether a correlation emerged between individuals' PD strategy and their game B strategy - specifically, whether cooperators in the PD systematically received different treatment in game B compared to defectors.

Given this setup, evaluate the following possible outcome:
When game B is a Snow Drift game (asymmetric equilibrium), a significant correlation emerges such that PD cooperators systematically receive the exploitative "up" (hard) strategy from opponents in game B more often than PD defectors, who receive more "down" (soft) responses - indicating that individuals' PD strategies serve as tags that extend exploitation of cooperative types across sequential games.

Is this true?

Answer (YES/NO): NO